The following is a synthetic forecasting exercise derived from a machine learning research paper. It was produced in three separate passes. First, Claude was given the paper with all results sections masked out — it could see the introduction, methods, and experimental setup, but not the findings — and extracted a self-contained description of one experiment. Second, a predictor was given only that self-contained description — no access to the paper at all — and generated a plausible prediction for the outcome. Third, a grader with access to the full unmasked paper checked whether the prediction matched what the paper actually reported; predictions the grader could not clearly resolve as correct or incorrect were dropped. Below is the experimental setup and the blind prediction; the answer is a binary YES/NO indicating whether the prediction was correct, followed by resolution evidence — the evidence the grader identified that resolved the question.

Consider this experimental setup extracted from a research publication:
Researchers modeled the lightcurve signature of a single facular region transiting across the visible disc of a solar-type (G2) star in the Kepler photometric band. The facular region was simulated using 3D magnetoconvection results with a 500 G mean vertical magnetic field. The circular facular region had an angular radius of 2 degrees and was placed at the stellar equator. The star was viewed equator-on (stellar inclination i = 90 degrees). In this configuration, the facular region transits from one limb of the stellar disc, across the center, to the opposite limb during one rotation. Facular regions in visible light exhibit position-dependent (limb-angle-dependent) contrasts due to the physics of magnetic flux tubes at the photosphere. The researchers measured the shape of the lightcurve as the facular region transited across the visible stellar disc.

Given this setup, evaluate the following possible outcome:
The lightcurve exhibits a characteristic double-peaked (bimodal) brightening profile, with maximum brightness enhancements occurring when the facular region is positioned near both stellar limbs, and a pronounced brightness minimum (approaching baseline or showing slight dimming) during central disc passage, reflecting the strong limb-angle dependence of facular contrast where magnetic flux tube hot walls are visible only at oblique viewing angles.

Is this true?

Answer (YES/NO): YES